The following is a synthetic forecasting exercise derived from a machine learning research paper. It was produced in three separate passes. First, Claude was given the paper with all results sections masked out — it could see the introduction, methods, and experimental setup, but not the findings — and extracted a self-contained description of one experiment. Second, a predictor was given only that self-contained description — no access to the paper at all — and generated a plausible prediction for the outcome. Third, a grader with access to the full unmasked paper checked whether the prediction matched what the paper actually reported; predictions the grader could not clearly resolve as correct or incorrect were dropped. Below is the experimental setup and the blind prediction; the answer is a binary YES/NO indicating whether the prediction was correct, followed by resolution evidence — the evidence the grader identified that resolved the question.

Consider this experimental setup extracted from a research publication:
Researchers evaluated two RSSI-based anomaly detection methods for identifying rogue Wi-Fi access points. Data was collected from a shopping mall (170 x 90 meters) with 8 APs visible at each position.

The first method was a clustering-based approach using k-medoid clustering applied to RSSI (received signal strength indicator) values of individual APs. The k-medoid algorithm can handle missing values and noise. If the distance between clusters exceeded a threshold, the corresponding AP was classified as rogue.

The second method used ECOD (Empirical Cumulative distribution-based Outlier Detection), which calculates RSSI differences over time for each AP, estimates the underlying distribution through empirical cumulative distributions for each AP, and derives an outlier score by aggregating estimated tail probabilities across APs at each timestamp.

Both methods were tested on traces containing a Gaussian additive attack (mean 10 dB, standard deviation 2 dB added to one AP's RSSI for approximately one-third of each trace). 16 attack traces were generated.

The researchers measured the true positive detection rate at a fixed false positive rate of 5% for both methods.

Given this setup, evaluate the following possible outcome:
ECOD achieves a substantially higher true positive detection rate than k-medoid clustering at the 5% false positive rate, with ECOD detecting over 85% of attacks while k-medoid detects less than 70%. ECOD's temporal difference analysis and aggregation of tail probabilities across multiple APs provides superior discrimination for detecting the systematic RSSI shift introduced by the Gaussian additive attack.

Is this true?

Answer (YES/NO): NO